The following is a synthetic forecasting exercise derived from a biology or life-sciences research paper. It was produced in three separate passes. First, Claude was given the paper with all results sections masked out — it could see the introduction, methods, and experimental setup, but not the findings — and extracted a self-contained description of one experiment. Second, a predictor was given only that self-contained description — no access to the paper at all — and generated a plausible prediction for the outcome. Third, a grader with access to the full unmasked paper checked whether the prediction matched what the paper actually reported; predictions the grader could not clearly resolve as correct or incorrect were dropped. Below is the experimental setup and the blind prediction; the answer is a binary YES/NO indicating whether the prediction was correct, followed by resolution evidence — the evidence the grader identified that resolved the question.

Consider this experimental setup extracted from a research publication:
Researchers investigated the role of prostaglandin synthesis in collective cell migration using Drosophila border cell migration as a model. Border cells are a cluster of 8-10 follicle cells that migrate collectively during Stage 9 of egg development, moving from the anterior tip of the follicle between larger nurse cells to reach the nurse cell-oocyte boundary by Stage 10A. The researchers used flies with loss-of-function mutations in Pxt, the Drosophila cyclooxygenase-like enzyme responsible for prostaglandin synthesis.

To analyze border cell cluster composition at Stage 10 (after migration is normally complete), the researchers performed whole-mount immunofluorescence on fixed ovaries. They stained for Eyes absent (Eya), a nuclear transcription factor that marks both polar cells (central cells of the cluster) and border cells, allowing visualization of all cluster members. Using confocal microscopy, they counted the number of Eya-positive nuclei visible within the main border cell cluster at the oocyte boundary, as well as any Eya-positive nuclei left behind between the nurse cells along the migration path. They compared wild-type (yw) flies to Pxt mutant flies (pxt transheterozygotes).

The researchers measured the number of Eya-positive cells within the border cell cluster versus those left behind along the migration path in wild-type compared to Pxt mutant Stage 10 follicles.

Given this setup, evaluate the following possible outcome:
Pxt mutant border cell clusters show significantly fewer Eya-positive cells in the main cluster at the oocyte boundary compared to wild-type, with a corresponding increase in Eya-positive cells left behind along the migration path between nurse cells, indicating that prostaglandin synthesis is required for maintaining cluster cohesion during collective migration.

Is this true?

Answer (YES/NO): NO